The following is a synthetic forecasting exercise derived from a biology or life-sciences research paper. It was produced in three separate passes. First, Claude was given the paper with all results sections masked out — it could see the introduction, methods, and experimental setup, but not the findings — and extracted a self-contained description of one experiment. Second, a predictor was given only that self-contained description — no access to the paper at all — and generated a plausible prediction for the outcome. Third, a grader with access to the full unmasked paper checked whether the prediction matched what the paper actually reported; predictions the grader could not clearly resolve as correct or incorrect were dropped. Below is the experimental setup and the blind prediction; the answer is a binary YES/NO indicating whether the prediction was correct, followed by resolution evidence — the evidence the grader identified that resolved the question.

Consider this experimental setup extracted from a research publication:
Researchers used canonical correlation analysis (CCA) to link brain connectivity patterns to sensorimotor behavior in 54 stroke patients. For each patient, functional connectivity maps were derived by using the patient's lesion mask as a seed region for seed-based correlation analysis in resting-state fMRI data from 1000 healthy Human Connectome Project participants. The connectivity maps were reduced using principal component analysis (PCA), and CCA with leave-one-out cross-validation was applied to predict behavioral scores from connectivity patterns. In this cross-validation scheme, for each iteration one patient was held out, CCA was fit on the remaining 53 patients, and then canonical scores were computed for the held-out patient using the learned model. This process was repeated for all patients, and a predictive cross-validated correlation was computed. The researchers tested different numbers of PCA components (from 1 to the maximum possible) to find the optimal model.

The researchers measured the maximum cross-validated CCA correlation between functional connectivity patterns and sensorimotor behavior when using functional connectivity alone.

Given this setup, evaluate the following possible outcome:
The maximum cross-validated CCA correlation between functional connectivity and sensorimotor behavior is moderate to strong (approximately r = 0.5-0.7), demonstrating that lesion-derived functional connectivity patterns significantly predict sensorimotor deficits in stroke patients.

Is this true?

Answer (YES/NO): YES